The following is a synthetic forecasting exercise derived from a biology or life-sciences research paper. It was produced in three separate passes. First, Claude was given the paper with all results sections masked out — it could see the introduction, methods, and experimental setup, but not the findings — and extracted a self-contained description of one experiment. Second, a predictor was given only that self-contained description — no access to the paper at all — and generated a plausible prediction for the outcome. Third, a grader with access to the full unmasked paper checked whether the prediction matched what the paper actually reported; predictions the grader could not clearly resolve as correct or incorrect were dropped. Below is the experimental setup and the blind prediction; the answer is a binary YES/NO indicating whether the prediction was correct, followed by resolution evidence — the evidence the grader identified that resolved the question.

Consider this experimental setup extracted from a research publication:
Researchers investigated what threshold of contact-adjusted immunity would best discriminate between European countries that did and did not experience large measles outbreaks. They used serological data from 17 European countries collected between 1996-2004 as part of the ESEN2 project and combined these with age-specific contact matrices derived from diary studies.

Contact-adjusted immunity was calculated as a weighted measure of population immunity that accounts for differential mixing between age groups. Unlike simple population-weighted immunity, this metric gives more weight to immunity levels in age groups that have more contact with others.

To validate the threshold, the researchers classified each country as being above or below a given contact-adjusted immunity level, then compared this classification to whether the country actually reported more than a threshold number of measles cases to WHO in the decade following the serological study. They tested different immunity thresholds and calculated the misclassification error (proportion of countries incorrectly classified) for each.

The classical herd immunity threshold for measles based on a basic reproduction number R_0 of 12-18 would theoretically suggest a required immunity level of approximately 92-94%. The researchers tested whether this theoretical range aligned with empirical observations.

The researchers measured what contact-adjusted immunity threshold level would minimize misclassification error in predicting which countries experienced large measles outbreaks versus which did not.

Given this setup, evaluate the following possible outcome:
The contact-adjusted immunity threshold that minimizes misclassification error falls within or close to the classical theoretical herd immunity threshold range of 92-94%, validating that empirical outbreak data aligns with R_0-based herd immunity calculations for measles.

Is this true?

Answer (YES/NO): YES